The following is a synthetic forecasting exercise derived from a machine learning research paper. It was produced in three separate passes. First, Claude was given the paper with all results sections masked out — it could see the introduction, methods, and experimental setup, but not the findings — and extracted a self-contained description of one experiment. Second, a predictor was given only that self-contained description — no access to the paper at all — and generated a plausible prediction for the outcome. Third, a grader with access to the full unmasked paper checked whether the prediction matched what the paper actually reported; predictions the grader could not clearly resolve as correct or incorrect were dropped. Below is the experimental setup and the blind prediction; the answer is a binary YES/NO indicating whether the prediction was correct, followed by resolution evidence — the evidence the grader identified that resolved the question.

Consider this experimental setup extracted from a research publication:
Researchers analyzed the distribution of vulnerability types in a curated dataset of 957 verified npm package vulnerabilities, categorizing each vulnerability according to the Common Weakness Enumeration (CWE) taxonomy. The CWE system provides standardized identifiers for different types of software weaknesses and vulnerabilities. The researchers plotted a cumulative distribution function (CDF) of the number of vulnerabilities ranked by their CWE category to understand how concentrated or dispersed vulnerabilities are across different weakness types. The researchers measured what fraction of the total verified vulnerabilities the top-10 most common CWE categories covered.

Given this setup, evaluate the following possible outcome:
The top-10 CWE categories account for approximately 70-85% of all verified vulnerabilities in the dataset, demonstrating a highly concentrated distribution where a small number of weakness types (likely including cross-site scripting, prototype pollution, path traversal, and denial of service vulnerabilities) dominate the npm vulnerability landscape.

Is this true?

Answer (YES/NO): NO